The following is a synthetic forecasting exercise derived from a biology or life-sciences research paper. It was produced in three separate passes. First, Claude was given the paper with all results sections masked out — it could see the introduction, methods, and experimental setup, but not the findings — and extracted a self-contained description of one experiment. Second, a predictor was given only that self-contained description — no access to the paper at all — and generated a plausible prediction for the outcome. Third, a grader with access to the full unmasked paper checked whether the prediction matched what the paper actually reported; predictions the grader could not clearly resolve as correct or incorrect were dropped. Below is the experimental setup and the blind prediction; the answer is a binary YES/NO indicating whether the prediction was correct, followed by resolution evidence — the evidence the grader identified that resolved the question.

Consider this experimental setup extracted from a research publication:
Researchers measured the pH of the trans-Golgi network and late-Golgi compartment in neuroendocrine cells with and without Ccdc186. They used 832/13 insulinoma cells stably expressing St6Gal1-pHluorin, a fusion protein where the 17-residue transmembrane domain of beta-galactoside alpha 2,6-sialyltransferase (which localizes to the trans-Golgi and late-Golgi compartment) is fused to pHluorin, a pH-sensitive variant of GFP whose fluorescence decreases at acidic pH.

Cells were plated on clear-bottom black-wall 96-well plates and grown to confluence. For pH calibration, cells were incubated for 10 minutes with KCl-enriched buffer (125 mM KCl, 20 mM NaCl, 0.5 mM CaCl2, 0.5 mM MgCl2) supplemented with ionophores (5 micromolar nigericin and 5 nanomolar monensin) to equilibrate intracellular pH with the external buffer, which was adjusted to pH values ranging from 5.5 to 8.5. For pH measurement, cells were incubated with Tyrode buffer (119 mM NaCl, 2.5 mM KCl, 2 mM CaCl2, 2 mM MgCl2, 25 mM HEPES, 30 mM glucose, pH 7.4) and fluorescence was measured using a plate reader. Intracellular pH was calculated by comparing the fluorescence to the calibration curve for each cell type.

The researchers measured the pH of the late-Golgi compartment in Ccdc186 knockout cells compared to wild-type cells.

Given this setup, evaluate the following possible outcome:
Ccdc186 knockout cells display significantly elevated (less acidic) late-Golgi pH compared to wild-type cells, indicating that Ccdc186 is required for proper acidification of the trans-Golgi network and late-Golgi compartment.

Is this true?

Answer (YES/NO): NO